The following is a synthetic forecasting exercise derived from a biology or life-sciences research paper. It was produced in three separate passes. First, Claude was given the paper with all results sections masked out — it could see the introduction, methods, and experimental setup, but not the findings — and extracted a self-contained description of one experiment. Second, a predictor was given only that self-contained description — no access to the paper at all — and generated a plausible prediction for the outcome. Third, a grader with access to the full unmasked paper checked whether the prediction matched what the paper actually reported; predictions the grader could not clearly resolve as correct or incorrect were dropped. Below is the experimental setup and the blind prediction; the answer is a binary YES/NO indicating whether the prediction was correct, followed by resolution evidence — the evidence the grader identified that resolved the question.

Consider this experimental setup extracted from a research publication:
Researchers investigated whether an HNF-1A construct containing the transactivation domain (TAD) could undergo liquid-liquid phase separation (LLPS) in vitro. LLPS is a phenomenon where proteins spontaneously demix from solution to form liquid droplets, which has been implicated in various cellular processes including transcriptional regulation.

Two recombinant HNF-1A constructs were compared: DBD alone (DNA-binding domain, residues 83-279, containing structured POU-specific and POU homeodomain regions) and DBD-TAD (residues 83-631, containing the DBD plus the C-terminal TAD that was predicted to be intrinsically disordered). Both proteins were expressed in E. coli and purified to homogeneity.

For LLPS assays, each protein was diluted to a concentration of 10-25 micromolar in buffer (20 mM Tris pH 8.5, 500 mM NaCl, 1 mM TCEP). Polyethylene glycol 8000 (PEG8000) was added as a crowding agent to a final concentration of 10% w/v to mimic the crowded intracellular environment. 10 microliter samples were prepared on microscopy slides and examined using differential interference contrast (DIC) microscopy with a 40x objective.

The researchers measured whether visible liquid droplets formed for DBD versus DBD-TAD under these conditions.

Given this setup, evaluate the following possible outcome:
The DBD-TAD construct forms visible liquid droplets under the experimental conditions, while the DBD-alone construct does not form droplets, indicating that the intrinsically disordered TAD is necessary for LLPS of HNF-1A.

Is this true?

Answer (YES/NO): NO